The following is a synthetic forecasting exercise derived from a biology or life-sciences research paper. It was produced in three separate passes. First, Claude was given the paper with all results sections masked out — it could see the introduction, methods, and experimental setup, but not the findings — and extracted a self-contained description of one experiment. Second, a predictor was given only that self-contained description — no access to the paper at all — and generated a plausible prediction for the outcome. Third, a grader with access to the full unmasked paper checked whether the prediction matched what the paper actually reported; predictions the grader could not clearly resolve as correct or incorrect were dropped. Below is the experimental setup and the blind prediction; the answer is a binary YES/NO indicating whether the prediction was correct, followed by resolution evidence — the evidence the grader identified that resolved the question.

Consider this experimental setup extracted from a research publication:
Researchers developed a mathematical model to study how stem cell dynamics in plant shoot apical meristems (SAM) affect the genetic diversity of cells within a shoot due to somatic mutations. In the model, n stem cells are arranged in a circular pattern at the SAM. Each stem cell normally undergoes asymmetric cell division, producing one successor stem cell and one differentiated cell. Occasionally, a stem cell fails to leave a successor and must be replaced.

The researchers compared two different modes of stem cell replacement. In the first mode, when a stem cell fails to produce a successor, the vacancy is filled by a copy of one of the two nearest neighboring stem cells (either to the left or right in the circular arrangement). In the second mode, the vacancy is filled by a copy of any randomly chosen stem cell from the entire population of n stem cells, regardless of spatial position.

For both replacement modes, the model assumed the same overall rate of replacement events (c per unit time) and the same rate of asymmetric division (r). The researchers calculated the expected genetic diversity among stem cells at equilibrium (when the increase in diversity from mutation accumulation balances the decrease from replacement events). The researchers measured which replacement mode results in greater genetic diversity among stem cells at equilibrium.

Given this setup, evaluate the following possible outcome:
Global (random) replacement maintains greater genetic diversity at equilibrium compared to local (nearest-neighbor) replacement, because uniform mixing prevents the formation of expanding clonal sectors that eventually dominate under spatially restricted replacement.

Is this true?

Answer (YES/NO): NO